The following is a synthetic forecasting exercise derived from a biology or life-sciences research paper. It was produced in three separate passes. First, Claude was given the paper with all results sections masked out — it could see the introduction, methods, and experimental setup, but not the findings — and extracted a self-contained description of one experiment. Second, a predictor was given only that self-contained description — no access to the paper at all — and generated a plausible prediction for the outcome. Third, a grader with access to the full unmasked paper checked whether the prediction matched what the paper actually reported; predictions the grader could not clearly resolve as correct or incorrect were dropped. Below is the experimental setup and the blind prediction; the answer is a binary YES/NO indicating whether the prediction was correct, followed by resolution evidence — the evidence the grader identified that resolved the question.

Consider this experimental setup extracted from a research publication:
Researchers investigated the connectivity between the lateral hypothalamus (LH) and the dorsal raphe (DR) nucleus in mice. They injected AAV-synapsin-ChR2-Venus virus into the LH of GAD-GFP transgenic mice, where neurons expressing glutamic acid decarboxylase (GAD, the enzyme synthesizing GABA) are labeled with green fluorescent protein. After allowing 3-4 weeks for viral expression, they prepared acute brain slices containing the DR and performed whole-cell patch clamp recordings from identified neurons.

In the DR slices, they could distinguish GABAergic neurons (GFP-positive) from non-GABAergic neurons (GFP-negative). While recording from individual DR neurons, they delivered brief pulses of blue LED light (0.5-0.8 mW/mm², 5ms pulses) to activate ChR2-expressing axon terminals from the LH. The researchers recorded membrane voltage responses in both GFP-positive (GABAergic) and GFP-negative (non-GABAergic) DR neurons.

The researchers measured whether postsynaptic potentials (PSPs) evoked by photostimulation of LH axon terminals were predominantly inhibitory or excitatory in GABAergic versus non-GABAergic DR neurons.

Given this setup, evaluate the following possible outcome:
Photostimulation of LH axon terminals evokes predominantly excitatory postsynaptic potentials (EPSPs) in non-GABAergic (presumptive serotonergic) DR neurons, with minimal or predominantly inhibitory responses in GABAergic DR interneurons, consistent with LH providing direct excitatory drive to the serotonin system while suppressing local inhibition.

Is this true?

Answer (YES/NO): YES